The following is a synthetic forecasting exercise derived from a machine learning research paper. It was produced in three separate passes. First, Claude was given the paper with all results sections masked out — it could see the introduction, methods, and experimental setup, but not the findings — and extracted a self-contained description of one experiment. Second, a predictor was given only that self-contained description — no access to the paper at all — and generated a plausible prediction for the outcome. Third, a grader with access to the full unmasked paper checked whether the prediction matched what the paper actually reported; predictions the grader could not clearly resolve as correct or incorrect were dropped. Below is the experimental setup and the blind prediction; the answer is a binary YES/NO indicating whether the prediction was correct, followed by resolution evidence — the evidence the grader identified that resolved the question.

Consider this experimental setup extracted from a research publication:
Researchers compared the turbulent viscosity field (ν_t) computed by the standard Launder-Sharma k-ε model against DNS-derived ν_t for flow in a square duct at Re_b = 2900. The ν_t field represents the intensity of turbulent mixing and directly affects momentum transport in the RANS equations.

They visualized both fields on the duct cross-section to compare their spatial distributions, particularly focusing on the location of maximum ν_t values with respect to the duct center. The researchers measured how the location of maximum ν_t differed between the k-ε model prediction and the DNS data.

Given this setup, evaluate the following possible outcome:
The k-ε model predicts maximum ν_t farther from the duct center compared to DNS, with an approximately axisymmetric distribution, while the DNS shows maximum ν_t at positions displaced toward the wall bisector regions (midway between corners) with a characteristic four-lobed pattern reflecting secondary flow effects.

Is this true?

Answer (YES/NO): NO